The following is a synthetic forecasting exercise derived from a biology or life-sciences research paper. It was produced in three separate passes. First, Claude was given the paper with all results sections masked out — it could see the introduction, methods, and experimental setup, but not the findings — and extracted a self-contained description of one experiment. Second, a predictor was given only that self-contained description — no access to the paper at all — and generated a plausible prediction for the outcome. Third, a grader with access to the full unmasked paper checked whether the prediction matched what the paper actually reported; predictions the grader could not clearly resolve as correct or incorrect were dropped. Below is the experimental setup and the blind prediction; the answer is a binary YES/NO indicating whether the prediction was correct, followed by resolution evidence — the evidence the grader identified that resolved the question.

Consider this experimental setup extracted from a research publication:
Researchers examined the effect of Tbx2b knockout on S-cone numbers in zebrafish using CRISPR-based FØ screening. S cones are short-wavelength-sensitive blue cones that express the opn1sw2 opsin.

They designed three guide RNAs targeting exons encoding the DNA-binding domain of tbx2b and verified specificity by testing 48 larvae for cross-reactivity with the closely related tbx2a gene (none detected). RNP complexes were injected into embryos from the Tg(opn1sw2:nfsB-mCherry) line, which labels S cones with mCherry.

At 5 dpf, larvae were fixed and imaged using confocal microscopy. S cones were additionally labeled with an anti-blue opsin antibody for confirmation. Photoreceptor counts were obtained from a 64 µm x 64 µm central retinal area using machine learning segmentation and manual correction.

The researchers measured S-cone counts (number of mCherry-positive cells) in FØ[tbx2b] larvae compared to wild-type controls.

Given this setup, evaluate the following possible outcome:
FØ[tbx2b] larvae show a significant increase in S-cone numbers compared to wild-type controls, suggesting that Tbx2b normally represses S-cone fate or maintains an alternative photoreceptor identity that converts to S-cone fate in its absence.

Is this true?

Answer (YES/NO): NO